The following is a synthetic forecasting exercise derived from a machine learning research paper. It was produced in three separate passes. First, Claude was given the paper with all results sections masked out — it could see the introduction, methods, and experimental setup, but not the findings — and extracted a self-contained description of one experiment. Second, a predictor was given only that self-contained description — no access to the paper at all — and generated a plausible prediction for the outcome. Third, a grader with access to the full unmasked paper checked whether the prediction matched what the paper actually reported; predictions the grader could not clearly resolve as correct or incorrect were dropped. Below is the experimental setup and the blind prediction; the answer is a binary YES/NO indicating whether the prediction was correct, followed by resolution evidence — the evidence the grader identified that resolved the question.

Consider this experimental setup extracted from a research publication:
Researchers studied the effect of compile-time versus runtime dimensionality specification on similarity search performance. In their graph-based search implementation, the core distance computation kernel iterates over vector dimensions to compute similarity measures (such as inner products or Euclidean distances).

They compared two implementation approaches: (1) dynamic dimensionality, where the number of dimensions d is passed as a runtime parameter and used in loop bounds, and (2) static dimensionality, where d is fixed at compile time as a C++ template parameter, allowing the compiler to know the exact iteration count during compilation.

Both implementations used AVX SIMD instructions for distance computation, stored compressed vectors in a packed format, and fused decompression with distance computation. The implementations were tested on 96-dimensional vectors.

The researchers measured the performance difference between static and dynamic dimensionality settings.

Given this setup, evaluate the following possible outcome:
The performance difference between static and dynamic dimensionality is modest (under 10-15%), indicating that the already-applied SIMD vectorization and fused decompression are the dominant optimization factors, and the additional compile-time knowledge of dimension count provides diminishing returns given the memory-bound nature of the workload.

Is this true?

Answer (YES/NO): NO